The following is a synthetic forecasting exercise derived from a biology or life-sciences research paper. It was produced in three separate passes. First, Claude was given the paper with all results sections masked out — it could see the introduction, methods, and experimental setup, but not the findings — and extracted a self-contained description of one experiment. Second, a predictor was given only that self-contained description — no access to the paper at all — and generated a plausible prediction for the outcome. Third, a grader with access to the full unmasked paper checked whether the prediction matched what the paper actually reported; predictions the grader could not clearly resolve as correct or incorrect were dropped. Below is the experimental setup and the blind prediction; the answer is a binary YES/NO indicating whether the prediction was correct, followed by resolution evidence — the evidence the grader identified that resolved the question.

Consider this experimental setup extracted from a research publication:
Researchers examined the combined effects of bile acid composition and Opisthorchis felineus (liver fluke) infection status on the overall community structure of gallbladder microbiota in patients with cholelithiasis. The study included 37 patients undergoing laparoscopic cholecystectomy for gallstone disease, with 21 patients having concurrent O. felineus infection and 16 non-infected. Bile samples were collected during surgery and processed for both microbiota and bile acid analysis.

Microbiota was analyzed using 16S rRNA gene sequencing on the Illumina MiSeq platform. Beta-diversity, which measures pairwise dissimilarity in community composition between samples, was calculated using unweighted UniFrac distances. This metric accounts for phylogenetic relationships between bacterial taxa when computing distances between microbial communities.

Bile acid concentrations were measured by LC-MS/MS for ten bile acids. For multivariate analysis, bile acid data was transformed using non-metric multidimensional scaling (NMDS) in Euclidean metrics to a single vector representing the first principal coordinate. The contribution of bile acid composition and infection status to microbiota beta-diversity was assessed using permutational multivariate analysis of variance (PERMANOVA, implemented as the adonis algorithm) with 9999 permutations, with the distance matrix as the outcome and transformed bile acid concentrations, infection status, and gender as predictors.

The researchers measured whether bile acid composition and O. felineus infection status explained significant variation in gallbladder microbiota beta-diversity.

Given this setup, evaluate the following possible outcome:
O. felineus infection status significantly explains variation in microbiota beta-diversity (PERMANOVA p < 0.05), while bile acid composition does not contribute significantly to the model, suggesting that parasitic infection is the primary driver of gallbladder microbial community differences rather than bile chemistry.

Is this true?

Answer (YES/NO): NO